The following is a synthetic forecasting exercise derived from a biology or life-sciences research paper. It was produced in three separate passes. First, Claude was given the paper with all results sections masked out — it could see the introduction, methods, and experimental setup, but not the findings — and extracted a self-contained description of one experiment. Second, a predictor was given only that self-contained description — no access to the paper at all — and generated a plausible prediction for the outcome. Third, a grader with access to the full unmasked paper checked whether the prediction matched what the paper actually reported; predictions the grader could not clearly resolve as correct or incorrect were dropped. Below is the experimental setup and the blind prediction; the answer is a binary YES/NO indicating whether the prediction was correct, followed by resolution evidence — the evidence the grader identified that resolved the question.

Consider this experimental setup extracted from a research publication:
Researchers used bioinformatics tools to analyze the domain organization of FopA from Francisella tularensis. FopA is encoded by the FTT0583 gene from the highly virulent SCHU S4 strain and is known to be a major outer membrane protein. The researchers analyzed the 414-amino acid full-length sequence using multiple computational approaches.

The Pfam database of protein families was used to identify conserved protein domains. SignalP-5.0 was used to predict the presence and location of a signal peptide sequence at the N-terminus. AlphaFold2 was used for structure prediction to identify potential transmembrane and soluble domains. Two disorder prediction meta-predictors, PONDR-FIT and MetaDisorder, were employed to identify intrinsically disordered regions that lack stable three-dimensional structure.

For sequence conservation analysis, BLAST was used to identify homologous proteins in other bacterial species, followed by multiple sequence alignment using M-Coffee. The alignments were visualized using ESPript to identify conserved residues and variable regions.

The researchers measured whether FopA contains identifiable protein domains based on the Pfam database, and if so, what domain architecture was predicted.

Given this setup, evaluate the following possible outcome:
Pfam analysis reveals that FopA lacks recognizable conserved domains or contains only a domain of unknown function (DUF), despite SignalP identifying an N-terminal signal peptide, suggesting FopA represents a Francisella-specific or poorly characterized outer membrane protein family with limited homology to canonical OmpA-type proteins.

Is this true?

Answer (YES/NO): NO